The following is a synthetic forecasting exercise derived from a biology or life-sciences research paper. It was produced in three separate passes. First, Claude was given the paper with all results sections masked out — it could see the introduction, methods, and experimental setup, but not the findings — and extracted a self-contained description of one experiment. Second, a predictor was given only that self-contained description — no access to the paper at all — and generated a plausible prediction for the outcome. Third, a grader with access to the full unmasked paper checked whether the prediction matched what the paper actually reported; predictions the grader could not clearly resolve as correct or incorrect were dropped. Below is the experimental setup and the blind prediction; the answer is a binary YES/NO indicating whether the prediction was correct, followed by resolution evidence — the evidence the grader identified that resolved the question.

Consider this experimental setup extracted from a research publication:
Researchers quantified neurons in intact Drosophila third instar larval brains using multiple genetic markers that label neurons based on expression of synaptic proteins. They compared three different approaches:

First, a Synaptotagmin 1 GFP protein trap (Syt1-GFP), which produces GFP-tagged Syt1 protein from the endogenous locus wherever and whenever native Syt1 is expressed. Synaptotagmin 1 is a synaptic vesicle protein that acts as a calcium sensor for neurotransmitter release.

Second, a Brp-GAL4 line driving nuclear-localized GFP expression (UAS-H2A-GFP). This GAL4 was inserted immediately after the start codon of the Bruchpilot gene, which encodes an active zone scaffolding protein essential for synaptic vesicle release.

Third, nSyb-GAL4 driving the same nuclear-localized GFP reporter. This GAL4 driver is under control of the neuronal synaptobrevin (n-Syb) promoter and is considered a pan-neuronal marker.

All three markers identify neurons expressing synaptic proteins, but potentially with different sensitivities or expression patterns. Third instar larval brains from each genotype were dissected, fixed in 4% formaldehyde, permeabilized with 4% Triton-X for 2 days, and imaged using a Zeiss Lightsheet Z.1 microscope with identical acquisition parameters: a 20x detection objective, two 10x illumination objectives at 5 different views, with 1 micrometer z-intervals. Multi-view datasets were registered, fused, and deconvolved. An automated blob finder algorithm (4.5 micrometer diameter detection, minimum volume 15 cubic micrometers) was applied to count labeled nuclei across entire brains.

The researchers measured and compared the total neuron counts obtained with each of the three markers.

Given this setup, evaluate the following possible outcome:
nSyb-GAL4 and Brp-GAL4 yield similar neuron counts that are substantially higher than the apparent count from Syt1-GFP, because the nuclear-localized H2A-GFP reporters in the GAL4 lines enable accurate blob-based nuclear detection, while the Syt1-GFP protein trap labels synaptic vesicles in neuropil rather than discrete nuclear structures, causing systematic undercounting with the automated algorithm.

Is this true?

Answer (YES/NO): NO